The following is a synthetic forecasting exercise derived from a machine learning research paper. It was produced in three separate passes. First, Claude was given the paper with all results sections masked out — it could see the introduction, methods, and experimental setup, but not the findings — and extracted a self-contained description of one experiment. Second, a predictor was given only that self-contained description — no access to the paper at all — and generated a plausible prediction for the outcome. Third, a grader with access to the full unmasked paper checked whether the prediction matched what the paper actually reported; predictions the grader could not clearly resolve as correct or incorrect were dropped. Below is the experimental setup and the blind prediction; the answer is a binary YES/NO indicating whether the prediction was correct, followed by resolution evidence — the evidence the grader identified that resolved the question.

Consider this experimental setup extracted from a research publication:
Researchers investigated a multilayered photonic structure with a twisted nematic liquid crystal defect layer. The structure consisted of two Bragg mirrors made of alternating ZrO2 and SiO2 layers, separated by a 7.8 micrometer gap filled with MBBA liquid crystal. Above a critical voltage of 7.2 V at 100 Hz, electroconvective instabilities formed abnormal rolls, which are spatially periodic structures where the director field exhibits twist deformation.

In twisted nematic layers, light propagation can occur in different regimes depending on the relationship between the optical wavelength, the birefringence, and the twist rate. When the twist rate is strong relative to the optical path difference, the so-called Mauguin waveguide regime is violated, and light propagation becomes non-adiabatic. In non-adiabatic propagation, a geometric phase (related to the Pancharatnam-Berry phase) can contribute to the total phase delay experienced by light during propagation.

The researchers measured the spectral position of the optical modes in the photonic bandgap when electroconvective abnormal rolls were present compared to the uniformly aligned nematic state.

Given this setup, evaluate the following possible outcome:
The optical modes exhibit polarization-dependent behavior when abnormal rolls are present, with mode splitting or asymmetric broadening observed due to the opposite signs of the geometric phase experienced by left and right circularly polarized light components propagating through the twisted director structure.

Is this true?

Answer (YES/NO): NO